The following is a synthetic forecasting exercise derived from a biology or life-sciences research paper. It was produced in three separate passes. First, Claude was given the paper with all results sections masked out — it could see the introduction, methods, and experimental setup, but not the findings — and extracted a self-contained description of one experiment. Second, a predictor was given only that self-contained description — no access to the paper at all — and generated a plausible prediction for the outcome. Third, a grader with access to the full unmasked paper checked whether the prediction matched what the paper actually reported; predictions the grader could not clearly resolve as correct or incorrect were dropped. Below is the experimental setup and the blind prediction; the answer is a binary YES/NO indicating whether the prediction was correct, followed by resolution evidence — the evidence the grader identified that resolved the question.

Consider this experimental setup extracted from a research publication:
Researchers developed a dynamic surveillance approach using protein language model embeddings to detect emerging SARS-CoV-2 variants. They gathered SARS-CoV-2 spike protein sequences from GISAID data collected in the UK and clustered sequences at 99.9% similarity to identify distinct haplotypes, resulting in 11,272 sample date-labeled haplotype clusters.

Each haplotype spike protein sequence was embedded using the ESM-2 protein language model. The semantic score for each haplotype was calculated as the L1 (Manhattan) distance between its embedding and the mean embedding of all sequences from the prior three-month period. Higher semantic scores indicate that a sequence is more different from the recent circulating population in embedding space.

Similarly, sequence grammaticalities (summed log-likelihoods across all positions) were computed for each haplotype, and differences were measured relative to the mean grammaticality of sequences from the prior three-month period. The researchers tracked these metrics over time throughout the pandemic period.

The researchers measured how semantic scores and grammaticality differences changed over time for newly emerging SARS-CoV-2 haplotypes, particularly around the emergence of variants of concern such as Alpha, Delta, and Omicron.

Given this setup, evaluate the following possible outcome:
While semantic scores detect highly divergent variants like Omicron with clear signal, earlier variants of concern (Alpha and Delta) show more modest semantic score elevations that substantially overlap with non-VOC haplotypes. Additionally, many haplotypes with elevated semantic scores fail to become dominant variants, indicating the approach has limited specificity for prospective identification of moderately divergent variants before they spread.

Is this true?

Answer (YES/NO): NO